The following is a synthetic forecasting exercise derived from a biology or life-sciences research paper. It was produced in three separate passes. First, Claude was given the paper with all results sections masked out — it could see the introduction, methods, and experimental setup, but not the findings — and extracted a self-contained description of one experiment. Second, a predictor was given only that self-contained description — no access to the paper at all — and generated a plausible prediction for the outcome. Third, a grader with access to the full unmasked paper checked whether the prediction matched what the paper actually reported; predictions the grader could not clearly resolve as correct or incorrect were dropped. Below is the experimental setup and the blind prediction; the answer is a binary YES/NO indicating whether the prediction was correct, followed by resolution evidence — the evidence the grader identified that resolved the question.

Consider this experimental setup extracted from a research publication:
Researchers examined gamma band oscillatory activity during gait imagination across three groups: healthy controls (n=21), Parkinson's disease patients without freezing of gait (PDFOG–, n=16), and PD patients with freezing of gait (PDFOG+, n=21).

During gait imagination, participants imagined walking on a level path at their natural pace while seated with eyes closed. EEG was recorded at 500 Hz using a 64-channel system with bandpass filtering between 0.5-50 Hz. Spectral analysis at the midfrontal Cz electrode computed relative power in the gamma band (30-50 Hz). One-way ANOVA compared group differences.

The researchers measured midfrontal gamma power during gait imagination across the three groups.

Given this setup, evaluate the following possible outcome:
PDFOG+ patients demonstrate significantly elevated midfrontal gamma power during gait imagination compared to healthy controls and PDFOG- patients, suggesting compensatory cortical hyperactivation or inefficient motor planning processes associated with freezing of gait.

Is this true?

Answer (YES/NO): NO